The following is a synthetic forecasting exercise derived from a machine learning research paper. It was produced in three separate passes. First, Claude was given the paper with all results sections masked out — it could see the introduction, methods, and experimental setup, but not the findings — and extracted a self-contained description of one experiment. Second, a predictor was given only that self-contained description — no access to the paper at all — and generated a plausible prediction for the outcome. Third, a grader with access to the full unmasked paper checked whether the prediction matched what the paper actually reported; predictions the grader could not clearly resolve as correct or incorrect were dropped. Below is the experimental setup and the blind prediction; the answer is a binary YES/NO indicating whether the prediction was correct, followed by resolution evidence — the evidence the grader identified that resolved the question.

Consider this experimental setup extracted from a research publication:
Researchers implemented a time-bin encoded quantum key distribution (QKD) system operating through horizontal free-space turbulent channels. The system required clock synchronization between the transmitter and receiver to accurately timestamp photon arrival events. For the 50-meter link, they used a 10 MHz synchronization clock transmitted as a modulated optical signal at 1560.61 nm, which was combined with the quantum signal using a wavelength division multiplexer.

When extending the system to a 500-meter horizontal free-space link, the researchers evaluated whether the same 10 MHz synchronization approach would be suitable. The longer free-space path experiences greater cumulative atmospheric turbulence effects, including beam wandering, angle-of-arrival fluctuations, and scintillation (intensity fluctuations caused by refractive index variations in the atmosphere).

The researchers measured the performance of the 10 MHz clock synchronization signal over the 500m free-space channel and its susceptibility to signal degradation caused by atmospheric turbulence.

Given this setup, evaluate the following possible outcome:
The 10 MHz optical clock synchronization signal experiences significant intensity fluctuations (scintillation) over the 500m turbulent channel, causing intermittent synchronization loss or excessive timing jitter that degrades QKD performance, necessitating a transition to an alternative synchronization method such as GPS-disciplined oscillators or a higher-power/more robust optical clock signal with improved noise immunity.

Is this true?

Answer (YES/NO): NO